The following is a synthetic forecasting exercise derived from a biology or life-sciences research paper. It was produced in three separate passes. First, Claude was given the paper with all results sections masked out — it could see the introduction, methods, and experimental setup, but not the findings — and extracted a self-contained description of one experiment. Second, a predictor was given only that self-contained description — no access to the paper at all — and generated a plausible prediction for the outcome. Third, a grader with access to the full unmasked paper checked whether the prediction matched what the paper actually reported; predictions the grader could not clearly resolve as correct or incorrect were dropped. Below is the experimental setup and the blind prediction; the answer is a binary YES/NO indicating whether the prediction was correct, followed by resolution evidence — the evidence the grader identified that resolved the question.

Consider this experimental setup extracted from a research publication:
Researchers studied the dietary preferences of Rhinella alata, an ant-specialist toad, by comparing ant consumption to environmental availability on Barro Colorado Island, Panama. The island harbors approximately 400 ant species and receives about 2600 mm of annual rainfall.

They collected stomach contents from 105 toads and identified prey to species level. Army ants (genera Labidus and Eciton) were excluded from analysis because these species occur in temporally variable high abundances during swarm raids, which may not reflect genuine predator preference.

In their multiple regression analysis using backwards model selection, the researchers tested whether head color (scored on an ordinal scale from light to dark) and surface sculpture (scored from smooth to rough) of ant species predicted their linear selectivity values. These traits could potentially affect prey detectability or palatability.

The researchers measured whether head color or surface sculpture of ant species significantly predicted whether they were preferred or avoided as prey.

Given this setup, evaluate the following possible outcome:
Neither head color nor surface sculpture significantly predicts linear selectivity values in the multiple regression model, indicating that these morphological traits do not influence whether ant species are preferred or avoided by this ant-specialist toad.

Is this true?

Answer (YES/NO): NO